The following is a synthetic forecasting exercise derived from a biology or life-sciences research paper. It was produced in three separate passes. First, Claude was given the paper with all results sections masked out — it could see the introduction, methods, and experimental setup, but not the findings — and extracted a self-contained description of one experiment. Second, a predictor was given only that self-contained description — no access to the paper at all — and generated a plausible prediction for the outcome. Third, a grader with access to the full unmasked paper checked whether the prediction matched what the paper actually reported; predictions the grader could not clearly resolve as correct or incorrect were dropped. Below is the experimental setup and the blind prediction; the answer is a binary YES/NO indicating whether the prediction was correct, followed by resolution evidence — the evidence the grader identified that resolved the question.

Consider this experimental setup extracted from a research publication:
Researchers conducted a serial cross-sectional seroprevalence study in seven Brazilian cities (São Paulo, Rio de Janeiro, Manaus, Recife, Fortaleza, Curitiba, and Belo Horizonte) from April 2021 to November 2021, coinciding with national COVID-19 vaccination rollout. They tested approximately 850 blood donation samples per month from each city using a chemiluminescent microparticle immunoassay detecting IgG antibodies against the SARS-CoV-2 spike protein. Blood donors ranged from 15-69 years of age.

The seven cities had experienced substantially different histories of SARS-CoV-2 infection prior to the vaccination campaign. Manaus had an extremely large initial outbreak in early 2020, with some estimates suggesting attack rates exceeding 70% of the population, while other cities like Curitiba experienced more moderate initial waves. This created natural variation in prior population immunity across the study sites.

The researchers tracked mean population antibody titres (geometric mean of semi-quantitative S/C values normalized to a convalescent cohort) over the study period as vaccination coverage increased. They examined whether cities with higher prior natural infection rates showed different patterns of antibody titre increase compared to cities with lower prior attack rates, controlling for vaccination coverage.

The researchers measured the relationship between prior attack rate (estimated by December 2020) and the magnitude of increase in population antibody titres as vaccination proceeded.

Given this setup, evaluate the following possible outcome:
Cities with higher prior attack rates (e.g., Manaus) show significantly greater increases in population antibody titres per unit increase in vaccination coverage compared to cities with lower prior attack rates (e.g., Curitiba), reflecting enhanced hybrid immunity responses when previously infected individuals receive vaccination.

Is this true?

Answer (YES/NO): NO